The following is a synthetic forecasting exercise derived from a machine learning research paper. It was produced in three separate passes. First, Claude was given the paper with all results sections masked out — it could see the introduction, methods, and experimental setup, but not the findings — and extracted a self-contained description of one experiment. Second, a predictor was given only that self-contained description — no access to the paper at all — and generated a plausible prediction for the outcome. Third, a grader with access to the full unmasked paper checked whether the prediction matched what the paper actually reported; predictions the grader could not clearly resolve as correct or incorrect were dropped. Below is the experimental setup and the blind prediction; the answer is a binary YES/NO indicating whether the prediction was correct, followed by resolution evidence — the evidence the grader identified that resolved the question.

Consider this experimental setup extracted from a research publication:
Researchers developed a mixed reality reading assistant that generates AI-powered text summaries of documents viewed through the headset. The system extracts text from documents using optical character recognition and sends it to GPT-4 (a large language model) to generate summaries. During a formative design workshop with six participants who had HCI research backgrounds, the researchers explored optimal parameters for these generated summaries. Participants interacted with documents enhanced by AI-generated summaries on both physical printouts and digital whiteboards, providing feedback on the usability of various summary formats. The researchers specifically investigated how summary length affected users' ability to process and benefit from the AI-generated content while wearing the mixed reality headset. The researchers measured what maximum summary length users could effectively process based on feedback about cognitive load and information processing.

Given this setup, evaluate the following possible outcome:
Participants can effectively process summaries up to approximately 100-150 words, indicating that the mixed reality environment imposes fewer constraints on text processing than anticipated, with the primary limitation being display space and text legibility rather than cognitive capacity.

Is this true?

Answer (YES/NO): NO